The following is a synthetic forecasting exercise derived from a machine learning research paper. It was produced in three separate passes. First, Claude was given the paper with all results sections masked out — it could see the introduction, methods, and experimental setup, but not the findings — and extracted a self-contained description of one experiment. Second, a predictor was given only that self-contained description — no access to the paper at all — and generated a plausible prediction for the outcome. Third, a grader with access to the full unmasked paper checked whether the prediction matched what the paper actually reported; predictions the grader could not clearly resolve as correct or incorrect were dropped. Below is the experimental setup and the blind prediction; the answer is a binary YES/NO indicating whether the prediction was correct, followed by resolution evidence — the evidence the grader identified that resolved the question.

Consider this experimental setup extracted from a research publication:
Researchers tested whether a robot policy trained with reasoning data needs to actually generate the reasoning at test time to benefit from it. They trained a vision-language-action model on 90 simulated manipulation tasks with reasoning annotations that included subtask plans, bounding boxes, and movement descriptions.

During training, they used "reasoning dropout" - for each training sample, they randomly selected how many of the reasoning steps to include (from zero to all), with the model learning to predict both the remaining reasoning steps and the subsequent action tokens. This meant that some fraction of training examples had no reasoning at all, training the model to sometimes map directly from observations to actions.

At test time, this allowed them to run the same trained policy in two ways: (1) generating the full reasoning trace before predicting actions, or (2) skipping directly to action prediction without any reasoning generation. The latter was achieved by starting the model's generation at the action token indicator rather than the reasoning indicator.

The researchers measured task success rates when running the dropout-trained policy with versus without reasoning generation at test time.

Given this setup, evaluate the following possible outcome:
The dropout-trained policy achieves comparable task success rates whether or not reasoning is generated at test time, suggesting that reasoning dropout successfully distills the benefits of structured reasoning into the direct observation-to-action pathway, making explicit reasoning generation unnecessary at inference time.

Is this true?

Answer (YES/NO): YES